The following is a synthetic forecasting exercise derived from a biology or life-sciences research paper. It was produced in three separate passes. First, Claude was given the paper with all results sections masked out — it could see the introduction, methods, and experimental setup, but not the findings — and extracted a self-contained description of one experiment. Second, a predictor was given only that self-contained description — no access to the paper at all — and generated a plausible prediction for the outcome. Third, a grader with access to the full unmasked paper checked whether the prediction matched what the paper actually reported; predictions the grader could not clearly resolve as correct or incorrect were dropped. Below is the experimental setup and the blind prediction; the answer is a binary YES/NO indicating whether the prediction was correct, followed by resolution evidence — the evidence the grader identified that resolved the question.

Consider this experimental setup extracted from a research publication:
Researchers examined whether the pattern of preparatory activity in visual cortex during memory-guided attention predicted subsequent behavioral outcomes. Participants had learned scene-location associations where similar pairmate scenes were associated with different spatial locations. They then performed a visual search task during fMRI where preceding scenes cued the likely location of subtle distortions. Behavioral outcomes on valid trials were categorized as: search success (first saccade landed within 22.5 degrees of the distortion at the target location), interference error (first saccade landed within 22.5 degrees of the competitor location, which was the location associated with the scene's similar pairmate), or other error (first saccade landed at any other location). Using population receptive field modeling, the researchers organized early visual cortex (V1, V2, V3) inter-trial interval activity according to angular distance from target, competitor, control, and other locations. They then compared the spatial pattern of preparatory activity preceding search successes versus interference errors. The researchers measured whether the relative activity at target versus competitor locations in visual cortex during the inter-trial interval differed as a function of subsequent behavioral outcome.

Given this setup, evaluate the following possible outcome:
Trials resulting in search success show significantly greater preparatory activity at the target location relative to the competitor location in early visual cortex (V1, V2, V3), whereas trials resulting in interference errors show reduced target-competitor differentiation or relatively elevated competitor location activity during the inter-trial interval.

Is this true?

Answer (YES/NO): YES